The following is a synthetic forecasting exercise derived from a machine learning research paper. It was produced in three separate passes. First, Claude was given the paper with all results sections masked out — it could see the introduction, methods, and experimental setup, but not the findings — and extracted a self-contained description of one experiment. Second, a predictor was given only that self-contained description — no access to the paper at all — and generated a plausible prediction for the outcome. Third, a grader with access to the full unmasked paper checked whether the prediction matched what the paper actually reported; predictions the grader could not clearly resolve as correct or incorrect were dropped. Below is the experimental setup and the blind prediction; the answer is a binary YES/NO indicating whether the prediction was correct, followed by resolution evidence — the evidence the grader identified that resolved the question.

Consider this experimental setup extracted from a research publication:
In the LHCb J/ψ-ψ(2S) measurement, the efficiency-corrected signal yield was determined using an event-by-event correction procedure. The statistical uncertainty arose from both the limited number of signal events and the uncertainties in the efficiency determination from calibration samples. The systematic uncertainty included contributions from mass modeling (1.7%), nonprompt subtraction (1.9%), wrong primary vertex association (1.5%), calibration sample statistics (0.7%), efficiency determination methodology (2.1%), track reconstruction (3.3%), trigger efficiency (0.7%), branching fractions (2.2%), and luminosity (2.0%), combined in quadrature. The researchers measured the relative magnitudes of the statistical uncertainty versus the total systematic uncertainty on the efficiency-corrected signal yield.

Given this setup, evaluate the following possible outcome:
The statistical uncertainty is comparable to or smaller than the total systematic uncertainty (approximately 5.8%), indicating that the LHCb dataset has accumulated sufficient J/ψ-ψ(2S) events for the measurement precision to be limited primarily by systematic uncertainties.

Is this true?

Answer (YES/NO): NO